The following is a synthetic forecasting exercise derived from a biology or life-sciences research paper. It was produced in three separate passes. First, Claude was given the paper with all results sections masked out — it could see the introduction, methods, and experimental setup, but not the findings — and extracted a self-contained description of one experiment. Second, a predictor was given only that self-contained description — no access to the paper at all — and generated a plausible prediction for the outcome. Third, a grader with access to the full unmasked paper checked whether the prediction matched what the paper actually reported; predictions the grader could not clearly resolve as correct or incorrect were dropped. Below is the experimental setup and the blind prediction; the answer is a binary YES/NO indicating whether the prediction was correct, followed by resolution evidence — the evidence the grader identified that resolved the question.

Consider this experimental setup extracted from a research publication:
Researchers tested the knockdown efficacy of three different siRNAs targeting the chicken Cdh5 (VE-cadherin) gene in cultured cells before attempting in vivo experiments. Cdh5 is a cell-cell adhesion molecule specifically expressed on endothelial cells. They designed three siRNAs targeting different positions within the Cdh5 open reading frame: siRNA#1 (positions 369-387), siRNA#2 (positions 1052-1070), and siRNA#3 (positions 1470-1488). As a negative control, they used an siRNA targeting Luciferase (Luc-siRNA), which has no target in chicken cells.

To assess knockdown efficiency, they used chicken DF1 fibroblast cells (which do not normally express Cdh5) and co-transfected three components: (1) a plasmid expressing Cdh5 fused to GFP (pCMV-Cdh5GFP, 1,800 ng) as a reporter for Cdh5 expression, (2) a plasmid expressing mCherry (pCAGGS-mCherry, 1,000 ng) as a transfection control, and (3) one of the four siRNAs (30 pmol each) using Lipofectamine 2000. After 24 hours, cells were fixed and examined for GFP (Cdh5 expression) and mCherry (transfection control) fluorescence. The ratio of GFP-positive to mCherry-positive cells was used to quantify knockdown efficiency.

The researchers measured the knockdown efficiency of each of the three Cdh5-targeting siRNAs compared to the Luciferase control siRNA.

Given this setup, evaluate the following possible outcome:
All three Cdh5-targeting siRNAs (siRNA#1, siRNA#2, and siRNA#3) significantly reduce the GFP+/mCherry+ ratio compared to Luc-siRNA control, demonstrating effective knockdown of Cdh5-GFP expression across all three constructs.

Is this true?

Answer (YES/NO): NO